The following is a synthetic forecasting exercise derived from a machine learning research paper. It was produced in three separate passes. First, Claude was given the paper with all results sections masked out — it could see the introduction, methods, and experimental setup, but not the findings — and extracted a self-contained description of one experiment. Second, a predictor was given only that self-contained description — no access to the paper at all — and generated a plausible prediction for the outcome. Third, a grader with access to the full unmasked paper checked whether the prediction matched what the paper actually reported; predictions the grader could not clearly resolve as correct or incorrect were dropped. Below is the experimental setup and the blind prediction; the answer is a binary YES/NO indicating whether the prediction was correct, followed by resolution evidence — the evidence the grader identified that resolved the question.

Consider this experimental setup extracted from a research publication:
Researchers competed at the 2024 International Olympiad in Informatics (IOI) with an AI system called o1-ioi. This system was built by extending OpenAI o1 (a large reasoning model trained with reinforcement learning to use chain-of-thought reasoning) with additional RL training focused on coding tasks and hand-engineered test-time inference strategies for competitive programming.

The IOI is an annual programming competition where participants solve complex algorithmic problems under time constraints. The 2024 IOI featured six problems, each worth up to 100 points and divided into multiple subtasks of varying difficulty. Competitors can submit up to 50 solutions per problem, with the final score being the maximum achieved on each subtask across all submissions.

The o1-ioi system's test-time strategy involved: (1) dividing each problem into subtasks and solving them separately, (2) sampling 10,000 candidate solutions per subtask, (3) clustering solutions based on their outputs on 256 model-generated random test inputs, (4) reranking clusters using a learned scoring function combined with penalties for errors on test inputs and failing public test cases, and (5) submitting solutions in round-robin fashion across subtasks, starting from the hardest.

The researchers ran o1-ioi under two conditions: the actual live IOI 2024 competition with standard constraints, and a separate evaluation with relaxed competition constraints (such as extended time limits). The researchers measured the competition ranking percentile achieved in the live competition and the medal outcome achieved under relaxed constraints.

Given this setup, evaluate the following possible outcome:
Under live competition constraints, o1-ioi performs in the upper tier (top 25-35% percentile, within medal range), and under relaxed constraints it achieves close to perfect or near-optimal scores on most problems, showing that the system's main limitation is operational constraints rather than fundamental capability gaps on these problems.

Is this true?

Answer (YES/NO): NO